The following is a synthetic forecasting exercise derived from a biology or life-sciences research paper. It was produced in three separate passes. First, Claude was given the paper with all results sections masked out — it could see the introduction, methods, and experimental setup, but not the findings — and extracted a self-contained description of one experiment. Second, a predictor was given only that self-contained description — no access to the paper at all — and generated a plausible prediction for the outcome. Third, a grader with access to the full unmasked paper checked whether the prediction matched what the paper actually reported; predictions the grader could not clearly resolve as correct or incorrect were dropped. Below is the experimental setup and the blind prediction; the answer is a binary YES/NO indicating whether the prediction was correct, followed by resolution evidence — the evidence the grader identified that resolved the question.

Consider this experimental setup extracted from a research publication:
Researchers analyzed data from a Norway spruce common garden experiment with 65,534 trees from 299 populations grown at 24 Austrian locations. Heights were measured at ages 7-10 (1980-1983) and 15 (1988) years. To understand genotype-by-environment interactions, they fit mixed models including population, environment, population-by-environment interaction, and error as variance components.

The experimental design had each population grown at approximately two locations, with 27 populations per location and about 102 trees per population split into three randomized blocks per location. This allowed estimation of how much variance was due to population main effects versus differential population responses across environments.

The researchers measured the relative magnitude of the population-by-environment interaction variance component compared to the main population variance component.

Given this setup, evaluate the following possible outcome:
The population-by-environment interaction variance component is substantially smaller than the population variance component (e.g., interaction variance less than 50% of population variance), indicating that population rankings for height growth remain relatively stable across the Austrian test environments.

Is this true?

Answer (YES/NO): NO